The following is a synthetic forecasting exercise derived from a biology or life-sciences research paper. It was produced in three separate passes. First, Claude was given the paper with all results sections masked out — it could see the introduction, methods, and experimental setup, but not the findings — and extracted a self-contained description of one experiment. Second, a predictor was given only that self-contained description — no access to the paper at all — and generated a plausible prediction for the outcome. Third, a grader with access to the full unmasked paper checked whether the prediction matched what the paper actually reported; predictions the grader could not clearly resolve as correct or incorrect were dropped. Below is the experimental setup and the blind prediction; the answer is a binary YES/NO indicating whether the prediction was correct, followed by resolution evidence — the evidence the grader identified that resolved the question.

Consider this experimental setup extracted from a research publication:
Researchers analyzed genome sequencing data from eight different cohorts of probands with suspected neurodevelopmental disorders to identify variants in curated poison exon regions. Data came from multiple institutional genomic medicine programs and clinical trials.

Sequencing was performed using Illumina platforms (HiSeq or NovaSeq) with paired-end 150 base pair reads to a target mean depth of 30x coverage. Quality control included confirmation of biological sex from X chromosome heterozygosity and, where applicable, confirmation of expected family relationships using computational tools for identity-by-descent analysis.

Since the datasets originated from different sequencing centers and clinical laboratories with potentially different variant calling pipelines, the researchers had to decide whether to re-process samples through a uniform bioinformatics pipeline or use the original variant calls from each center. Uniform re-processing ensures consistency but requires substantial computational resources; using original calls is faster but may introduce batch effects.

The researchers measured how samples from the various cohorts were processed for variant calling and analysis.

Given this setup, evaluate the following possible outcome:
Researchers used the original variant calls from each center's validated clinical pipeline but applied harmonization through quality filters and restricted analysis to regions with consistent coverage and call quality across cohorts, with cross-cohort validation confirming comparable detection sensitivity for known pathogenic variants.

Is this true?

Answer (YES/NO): NO